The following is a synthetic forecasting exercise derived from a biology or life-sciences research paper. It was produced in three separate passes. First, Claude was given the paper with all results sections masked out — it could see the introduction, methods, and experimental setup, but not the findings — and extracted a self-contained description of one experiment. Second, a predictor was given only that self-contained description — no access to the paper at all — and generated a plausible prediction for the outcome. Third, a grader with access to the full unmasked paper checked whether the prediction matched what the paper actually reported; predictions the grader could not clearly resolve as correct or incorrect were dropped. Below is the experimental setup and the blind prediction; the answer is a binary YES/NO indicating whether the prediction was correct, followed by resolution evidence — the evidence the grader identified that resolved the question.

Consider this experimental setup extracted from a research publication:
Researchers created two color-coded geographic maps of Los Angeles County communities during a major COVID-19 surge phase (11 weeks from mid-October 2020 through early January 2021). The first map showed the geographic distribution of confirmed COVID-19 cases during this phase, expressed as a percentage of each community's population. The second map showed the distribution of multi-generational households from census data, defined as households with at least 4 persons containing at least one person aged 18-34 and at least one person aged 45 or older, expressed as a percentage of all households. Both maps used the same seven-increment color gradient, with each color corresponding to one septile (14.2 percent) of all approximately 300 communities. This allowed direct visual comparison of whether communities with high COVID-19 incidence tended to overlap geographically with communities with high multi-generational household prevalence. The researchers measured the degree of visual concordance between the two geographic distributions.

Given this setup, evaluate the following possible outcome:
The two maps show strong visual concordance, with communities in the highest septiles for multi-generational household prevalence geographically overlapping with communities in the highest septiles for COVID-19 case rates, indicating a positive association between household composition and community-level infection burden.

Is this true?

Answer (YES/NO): YES